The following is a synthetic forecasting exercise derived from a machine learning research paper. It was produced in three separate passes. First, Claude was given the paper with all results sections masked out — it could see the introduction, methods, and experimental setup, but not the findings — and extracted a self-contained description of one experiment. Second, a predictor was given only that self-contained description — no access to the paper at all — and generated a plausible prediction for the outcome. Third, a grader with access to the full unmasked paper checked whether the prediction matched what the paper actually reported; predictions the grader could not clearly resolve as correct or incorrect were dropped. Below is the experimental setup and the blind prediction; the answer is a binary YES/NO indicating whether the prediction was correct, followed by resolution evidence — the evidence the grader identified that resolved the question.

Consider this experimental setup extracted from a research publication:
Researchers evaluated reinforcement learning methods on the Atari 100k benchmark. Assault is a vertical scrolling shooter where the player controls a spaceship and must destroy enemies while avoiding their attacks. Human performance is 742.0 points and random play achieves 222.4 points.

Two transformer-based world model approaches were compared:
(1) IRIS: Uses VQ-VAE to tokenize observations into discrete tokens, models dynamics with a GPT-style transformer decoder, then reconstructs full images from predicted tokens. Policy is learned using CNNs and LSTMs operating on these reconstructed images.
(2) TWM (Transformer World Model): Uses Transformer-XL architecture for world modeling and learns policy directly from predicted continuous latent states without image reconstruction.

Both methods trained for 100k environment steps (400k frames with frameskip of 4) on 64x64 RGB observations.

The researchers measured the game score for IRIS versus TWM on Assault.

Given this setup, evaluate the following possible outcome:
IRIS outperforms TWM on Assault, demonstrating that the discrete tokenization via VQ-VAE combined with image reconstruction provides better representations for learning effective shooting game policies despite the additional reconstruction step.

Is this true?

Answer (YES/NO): YES